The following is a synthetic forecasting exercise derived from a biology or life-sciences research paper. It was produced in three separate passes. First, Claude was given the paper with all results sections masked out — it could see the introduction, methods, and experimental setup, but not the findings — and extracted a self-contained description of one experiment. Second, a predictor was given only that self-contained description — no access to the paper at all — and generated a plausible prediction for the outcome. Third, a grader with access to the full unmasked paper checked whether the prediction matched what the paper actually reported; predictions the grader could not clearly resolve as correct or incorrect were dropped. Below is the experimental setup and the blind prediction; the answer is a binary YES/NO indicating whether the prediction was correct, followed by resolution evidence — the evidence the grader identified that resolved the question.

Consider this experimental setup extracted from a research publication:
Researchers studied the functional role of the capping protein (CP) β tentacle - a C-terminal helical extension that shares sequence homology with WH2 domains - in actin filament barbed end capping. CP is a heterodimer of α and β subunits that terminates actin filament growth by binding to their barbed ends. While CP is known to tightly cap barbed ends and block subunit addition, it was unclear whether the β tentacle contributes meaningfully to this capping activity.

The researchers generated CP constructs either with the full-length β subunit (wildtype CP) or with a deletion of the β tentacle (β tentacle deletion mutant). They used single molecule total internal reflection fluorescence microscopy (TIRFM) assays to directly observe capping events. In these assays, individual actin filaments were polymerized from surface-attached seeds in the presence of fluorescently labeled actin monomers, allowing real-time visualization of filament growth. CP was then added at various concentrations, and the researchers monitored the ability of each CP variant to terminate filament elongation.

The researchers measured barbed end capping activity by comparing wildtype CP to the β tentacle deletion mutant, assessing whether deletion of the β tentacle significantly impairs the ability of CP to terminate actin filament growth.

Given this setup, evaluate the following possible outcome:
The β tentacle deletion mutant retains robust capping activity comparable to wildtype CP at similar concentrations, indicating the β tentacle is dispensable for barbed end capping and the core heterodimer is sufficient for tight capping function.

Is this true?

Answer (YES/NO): NO